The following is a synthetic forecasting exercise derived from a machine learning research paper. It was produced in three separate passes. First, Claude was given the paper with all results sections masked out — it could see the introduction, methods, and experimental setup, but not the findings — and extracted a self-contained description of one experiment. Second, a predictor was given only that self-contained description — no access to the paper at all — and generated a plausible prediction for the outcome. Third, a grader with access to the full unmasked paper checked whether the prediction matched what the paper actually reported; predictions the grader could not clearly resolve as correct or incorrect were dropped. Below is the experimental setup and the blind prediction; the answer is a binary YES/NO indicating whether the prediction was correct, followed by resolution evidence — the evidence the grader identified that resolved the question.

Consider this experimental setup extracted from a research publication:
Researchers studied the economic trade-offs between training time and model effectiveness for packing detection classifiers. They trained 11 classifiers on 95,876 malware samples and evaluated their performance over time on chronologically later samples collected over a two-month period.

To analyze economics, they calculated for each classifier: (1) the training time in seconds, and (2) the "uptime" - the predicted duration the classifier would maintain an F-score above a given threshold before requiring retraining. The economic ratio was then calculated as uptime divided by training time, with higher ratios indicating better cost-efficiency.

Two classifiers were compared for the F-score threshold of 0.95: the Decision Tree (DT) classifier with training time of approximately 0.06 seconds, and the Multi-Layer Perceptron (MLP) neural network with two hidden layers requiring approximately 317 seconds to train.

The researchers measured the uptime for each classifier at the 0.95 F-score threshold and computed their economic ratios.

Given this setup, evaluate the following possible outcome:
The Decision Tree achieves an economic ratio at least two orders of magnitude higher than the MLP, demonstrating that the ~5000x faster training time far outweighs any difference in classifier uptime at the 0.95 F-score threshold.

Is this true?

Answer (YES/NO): YES